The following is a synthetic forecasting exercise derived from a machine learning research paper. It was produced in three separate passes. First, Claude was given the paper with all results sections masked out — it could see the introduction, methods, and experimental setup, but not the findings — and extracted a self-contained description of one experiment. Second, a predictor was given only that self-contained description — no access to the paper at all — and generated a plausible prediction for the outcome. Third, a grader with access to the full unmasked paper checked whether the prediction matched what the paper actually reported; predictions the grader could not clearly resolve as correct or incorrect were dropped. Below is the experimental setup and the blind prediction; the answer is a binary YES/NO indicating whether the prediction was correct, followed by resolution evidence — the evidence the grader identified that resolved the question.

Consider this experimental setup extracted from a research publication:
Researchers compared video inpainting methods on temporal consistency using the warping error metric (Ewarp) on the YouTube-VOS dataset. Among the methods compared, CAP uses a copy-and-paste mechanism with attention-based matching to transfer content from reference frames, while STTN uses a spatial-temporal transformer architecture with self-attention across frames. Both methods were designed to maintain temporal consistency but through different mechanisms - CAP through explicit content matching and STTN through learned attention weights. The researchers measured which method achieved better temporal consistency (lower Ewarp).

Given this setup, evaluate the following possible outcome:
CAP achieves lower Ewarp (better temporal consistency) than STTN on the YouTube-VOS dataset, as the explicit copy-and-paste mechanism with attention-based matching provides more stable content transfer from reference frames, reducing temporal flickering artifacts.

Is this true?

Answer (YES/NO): NO